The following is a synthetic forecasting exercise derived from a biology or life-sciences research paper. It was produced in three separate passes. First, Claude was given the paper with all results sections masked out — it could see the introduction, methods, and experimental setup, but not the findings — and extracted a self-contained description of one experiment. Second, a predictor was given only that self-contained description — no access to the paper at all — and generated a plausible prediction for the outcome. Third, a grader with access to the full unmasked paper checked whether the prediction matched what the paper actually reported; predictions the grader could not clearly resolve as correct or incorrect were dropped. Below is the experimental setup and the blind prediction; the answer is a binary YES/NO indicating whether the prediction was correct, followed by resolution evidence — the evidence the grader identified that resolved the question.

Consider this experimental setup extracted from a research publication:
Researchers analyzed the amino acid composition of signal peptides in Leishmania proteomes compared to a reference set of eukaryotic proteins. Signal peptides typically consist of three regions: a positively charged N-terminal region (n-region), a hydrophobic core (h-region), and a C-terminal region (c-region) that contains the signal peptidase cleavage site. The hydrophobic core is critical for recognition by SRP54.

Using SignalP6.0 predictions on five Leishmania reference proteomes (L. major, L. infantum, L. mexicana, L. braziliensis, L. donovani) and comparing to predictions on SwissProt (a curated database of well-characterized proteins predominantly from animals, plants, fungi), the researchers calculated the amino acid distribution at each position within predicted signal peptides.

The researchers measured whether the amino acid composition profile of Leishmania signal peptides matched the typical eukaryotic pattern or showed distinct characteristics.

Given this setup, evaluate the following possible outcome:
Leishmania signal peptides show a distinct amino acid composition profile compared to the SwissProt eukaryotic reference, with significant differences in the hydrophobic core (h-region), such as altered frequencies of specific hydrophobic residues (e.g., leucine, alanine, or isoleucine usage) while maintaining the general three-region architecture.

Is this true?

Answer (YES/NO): YES